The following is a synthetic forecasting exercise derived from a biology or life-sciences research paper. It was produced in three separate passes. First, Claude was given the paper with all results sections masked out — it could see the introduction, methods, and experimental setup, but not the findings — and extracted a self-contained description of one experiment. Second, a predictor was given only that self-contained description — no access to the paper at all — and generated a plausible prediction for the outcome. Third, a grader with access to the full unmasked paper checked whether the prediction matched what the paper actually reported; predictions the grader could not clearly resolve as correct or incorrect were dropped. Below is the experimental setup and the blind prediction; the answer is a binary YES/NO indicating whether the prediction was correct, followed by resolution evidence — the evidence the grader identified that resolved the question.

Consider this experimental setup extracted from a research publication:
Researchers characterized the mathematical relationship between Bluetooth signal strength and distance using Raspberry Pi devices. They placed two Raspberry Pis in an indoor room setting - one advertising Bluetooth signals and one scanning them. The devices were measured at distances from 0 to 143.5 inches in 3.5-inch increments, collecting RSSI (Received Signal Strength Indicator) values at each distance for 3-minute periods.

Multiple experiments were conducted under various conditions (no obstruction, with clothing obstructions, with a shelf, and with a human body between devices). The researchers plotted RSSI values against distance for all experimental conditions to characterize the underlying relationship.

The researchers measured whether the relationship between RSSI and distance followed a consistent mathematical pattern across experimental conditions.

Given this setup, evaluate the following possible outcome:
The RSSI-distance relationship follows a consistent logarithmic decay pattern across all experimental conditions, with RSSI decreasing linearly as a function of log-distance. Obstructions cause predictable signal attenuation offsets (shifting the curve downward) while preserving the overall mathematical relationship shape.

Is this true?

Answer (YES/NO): NO